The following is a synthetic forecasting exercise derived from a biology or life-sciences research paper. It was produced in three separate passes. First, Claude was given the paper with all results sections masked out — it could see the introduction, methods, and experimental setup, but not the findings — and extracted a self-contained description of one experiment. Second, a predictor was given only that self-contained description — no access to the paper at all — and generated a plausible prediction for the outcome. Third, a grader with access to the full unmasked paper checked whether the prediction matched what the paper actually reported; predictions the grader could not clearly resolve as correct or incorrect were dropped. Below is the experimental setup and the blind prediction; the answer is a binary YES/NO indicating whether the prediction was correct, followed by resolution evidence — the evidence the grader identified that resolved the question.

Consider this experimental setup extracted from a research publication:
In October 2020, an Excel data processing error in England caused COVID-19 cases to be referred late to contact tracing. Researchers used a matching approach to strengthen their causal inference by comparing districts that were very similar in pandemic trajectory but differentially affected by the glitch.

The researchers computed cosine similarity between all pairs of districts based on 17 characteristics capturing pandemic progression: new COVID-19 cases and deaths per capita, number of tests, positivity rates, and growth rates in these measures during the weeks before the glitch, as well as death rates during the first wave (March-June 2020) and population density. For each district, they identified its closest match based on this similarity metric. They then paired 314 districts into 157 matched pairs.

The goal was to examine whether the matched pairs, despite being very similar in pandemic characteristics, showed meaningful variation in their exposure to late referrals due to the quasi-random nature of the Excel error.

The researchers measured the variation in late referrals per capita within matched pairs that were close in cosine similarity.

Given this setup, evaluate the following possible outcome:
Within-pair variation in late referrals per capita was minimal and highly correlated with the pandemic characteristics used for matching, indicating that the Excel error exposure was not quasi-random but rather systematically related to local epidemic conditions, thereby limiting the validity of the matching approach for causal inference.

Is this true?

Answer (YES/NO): NO